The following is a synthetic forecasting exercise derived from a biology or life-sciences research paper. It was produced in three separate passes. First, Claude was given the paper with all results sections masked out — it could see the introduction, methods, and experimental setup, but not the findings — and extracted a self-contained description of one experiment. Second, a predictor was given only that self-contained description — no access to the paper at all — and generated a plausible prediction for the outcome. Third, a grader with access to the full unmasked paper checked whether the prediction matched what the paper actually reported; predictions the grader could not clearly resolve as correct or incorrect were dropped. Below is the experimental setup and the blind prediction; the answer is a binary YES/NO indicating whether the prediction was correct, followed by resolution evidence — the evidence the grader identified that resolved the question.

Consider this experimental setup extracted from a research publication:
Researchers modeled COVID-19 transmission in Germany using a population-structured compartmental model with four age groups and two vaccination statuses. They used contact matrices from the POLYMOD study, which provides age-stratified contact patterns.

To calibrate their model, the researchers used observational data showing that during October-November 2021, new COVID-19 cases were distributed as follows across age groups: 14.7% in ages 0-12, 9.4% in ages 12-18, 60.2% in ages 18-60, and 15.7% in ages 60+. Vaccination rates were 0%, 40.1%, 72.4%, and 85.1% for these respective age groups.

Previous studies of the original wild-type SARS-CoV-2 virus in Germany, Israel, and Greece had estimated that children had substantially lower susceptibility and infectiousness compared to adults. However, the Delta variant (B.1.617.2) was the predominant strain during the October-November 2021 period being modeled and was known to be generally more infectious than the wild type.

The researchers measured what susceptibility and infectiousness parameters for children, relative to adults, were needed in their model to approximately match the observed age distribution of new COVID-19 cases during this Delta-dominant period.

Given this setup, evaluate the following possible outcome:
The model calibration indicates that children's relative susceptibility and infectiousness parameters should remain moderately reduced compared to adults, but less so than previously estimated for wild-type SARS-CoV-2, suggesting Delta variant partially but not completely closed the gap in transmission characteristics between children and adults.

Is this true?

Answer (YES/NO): YES